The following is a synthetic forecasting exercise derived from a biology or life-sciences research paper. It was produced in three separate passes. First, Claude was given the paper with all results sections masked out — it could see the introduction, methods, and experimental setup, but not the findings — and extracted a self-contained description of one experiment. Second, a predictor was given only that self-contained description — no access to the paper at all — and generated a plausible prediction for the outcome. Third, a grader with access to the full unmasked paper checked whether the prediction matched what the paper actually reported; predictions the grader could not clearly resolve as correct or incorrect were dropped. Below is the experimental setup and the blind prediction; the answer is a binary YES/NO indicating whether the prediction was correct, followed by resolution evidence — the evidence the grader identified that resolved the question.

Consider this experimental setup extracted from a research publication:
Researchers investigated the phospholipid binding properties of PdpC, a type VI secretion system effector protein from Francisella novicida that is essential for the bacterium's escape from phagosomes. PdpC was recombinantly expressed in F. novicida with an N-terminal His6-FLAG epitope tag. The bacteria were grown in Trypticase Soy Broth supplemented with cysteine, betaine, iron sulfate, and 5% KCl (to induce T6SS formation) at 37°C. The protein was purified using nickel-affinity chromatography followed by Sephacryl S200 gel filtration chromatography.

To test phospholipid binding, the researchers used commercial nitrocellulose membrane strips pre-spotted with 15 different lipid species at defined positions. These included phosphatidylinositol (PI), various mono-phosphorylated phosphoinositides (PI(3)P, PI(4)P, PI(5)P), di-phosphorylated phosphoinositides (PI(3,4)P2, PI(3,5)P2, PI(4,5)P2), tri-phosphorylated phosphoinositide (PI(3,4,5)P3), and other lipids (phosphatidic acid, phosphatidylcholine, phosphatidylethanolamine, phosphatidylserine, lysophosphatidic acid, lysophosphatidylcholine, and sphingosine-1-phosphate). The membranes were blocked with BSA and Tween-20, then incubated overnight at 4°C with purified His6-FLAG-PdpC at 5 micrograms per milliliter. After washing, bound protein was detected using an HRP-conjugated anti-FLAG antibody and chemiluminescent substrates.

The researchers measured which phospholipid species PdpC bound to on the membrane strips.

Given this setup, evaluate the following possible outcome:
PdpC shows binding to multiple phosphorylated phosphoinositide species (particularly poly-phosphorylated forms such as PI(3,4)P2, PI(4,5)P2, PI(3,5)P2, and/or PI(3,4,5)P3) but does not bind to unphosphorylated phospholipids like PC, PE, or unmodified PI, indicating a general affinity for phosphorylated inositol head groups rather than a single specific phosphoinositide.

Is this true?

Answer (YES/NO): NO